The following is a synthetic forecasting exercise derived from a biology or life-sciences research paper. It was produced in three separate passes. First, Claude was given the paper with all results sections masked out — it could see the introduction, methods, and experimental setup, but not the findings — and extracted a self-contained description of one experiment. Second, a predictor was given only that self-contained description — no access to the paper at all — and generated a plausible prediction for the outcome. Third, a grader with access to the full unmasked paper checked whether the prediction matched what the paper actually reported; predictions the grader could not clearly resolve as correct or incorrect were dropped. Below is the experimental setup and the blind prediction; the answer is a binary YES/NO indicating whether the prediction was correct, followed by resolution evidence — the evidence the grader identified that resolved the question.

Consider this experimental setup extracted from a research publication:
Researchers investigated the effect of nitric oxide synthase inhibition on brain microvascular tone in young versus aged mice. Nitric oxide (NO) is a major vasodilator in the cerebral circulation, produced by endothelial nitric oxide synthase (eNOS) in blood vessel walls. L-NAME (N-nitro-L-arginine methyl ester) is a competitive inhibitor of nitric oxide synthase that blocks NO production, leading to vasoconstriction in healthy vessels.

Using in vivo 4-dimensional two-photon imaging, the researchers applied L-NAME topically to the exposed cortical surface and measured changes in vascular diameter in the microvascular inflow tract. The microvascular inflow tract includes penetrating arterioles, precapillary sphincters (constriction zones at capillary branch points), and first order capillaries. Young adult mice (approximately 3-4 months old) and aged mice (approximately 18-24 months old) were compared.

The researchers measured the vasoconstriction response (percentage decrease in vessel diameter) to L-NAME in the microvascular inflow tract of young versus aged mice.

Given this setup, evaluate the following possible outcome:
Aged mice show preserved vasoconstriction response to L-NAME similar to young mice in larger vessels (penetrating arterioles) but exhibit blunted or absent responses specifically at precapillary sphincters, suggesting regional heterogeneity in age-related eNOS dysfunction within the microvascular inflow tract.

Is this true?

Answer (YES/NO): NO